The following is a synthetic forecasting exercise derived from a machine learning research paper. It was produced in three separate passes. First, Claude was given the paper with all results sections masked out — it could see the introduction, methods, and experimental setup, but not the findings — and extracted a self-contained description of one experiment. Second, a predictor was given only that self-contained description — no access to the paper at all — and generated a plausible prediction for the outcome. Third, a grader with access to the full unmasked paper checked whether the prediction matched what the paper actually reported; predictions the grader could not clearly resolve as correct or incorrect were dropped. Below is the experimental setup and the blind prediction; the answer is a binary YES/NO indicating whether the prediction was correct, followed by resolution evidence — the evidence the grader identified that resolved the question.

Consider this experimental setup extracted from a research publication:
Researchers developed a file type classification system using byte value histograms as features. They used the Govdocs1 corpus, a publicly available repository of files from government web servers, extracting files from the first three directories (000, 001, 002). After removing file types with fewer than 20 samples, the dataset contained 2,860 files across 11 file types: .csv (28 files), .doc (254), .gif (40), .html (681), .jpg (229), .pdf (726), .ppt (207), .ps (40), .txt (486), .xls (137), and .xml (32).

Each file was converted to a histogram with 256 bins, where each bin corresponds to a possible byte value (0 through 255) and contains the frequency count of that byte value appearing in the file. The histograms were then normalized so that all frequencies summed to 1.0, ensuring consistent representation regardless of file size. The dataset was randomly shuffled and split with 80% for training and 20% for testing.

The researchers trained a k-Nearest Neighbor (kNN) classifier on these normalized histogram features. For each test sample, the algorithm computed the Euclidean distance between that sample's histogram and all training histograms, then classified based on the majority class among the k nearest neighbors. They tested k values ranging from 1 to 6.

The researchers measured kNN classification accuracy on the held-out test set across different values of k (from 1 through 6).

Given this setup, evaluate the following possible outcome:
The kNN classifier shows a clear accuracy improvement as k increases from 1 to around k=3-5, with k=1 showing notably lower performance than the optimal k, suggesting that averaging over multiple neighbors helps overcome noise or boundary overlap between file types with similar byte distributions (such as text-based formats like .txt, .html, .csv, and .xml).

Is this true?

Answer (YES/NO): NO